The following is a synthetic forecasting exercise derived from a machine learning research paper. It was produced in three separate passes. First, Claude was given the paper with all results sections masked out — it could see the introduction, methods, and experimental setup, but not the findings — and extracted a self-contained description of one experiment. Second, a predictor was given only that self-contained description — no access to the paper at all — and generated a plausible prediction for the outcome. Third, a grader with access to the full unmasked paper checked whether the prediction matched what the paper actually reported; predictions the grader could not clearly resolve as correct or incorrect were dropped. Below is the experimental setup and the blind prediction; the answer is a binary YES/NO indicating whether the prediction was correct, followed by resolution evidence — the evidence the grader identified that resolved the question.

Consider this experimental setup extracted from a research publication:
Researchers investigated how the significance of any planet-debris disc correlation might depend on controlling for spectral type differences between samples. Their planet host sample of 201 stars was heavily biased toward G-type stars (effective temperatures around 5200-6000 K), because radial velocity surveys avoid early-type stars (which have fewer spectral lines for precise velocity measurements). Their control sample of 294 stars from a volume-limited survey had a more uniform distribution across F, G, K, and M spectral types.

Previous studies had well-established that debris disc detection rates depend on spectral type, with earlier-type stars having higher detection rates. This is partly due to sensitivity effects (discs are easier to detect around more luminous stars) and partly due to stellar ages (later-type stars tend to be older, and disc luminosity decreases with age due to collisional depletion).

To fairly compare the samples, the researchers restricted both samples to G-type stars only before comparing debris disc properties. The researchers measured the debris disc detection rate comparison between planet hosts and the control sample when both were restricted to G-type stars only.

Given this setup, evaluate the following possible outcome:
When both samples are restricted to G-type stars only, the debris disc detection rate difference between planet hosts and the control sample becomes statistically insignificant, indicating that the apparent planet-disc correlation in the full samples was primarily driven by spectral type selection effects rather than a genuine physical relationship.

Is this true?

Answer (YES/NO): NO